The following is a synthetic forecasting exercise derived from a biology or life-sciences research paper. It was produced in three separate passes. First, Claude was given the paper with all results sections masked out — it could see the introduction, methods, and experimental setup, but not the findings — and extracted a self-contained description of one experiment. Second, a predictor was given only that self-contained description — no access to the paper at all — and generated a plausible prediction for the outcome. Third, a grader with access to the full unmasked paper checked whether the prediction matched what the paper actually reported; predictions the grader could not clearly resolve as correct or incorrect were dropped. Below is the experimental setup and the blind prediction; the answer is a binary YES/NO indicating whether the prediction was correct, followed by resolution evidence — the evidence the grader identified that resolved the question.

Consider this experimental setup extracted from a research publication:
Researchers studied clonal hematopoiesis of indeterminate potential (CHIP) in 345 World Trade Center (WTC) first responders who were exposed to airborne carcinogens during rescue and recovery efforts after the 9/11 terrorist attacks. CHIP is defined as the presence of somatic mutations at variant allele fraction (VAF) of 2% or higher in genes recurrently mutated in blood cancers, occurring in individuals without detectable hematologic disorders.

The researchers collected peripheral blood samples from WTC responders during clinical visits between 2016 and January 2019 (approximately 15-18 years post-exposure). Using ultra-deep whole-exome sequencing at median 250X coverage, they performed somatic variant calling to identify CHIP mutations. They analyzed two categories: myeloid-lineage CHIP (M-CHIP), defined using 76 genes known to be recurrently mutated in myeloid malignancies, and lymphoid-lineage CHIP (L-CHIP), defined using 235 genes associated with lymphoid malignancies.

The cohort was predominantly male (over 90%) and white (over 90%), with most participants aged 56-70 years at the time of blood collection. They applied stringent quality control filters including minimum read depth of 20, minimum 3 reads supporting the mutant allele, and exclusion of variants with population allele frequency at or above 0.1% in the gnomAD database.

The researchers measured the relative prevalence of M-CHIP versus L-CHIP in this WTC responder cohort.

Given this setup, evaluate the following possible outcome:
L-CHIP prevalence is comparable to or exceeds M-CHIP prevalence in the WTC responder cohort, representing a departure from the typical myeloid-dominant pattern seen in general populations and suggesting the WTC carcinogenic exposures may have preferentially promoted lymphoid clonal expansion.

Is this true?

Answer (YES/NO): YES